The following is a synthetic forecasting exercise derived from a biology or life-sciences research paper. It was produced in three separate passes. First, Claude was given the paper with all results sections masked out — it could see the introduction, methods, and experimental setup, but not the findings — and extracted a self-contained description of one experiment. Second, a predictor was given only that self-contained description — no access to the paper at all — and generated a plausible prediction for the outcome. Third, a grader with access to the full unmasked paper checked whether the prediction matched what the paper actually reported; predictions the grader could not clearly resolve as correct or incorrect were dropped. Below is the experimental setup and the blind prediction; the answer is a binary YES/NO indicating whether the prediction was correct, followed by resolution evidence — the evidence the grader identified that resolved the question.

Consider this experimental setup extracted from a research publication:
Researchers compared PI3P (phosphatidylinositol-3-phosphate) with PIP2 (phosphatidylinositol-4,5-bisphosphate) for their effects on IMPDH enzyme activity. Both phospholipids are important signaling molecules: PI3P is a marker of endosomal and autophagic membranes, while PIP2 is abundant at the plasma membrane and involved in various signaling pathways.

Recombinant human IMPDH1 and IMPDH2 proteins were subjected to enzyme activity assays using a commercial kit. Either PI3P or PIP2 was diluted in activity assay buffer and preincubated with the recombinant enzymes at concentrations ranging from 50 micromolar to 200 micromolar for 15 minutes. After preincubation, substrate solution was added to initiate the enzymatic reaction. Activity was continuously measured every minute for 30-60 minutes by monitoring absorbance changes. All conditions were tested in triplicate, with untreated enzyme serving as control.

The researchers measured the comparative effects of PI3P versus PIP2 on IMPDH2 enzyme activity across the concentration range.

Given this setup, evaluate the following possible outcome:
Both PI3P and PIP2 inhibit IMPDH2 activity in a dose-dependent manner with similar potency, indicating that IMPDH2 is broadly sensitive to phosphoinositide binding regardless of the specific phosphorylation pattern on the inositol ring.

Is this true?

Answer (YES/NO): NO